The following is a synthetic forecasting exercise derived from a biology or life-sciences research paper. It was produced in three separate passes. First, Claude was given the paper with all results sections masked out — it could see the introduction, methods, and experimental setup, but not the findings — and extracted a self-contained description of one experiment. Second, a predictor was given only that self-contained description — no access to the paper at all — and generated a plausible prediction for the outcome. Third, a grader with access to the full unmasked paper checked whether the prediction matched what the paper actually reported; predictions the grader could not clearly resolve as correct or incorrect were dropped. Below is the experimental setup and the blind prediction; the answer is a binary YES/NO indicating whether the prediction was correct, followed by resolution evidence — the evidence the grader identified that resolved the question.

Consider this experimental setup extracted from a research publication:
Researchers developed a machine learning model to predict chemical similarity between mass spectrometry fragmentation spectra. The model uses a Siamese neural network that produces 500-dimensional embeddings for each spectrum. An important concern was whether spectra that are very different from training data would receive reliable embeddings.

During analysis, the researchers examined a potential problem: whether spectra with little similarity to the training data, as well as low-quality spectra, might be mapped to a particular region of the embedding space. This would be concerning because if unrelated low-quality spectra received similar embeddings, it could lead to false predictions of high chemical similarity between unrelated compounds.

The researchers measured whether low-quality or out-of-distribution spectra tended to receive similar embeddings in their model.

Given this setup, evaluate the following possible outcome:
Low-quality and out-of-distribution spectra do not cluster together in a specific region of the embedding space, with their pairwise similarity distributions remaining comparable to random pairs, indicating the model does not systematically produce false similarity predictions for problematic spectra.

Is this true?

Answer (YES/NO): NO